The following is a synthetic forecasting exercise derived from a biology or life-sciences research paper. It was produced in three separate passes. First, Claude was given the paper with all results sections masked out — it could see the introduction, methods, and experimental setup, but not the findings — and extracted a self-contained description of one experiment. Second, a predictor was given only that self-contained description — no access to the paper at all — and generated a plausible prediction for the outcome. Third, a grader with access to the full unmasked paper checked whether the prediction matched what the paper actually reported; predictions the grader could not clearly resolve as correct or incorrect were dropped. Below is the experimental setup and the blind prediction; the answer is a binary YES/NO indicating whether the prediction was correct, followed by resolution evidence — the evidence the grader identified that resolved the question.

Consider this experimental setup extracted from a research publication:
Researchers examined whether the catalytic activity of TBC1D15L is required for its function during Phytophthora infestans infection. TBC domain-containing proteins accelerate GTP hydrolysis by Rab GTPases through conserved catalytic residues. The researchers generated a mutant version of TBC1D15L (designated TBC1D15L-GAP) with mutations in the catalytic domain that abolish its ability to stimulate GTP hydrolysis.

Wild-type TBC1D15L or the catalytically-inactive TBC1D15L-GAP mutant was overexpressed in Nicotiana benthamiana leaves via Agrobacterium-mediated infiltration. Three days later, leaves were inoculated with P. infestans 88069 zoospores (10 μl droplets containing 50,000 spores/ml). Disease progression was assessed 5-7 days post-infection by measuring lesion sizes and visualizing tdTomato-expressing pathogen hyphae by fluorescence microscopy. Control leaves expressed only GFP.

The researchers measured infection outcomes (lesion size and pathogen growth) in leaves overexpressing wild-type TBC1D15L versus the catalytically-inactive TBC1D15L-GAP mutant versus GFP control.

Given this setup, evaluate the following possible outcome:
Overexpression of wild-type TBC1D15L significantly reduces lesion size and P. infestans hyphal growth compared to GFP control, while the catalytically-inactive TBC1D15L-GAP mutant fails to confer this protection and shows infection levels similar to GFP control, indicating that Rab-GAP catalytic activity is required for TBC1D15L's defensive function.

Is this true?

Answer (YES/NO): NO